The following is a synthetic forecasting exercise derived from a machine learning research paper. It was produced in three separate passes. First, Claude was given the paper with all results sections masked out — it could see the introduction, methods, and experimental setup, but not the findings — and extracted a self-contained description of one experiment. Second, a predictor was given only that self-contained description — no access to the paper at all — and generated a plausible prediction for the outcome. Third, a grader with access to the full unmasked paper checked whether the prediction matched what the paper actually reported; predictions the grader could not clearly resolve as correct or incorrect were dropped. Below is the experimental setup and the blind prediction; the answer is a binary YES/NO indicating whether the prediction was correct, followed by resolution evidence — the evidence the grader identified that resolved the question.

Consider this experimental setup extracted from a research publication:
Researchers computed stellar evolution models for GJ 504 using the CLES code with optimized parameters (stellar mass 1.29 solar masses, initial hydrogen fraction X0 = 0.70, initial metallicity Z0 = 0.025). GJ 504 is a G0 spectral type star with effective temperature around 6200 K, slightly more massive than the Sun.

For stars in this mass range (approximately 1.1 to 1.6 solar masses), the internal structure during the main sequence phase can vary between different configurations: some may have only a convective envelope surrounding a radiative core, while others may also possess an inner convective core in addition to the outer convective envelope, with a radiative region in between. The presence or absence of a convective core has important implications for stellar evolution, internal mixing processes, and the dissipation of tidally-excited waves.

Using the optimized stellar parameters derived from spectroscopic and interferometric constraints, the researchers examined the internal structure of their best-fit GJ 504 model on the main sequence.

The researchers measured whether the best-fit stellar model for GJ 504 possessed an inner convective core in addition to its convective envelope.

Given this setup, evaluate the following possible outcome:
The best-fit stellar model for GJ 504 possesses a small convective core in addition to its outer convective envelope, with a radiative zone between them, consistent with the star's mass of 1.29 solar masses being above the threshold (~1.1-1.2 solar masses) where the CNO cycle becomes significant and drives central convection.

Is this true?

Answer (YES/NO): YES